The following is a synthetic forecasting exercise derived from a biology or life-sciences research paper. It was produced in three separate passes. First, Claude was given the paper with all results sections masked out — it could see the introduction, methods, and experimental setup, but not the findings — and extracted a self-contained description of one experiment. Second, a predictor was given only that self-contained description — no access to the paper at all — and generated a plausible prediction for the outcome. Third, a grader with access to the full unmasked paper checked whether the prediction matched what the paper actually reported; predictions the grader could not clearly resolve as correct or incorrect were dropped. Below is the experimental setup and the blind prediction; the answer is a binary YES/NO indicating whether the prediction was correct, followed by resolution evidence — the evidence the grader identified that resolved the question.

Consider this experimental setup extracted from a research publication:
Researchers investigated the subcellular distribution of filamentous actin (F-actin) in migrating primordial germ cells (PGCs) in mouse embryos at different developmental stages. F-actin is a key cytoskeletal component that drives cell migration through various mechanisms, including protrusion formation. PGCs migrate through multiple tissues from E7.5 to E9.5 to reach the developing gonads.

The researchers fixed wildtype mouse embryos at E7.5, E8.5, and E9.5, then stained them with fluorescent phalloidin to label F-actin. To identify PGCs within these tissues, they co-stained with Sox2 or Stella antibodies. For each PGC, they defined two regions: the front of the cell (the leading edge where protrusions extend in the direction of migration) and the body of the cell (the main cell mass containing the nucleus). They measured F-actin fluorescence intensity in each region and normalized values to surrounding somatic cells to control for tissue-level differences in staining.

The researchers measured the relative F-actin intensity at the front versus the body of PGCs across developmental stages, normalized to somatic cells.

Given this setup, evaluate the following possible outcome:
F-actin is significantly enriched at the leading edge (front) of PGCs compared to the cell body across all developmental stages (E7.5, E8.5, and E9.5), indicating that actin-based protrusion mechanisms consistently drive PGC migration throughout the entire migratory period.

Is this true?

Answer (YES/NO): YES